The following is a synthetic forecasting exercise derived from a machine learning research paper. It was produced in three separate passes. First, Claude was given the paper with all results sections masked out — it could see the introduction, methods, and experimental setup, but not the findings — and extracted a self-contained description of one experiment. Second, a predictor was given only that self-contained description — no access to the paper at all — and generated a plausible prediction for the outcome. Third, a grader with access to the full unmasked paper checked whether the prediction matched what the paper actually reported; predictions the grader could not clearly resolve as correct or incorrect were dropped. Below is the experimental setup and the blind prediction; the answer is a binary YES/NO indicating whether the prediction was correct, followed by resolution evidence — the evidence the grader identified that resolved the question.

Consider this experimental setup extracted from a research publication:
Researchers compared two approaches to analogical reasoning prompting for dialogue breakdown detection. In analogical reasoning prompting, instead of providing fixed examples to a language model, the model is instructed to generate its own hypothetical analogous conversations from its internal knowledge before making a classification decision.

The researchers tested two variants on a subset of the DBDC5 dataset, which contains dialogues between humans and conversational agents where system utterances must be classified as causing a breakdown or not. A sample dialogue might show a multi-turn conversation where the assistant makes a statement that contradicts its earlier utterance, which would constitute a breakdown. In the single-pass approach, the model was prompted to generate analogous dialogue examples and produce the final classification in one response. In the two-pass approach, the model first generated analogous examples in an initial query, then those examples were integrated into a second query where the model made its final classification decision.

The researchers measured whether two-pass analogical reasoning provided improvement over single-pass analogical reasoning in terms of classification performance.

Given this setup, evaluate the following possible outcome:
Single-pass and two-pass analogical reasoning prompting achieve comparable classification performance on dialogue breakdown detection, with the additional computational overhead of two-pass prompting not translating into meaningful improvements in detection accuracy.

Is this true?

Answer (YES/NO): YES